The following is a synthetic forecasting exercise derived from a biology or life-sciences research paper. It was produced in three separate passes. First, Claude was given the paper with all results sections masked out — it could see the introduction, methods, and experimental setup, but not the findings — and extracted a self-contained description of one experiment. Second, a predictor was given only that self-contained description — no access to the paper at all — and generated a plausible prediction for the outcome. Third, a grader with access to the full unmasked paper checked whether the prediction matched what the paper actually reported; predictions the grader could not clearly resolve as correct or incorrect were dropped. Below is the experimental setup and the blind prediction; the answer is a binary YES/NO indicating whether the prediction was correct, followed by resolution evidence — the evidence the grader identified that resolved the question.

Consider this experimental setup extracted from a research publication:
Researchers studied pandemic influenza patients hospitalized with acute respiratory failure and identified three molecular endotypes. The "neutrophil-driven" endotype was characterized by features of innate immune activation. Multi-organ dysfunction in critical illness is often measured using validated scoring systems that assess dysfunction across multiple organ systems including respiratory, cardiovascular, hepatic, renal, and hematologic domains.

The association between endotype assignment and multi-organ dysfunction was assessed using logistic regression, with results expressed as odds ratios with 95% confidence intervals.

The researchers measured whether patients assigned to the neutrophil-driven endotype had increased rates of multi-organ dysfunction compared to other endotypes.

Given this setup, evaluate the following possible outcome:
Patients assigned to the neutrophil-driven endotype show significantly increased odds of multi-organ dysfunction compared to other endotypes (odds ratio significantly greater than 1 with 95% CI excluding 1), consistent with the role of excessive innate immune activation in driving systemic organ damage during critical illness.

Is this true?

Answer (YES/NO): YES